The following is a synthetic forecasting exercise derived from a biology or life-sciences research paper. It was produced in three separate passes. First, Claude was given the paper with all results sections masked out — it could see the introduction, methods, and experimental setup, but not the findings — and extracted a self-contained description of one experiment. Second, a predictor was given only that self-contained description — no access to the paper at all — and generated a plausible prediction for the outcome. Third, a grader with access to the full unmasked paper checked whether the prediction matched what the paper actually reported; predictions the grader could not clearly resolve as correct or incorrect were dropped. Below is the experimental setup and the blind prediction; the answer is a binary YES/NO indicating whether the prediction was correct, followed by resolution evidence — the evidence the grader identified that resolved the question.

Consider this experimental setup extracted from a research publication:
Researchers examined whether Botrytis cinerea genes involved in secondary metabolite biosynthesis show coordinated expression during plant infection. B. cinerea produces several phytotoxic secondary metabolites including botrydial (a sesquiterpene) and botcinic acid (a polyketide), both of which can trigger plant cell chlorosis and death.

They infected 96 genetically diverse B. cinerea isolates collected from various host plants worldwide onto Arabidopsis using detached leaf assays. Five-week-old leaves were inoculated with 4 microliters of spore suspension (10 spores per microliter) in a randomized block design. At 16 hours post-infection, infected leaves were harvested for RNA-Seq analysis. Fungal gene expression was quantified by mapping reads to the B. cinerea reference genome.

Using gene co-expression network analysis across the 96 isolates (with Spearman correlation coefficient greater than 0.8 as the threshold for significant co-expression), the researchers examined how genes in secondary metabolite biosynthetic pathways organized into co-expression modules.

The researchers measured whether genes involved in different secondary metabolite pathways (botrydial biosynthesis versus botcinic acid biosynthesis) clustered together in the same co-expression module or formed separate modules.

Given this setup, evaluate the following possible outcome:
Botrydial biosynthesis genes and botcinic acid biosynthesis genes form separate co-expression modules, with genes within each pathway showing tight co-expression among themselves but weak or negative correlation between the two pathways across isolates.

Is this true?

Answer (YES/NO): YES